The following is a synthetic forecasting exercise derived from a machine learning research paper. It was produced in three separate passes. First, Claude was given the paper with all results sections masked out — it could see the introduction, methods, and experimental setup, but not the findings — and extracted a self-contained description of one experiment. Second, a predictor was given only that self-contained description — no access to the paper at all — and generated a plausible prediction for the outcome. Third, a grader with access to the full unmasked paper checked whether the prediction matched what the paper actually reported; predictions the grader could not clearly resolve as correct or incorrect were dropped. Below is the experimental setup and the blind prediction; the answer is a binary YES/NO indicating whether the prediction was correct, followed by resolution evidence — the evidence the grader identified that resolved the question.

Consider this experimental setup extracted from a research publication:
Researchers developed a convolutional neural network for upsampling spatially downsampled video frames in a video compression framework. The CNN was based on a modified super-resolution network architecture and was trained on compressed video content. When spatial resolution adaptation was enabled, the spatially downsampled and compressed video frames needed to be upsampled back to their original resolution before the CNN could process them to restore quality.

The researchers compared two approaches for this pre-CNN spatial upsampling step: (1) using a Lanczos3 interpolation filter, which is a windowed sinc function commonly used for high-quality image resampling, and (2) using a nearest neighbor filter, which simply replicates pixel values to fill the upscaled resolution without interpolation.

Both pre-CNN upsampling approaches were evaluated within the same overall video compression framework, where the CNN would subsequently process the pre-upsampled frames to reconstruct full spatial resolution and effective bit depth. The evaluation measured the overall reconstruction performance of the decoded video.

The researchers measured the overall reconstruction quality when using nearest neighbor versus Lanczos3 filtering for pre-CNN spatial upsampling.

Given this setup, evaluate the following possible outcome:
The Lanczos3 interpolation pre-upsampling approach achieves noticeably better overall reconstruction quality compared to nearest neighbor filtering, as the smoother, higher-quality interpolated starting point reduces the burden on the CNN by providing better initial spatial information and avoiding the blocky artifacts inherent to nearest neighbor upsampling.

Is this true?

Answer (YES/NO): NO